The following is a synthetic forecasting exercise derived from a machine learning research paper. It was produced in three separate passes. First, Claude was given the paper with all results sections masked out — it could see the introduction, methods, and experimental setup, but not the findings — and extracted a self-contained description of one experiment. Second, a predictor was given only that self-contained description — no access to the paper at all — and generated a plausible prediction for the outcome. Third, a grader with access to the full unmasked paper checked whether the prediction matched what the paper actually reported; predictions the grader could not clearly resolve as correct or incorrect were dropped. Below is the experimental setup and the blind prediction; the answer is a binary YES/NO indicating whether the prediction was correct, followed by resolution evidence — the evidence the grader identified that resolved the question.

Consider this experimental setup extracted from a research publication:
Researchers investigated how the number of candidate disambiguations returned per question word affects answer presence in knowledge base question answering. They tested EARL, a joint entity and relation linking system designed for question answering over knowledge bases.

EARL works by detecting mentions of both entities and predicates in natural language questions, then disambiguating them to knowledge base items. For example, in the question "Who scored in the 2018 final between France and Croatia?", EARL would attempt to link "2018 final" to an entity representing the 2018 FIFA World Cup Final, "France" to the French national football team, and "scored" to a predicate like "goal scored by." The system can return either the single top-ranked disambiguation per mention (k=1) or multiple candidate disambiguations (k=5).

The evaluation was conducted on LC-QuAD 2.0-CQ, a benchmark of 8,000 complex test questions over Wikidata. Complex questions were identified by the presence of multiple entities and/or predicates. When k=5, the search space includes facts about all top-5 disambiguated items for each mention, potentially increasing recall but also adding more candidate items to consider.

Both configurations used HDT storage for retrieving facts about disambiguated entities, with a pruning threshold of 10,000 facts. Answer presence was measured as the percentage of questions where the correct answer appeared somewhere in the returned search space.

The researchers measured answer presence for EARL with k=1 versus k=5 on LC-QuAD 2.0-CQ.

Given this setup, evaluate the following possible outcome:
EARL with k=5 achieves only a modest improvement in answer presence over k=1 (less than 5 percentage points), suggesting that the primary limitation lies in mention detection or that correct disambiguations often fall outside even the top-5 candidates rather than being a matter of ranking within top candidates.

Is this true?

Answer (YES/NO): NO